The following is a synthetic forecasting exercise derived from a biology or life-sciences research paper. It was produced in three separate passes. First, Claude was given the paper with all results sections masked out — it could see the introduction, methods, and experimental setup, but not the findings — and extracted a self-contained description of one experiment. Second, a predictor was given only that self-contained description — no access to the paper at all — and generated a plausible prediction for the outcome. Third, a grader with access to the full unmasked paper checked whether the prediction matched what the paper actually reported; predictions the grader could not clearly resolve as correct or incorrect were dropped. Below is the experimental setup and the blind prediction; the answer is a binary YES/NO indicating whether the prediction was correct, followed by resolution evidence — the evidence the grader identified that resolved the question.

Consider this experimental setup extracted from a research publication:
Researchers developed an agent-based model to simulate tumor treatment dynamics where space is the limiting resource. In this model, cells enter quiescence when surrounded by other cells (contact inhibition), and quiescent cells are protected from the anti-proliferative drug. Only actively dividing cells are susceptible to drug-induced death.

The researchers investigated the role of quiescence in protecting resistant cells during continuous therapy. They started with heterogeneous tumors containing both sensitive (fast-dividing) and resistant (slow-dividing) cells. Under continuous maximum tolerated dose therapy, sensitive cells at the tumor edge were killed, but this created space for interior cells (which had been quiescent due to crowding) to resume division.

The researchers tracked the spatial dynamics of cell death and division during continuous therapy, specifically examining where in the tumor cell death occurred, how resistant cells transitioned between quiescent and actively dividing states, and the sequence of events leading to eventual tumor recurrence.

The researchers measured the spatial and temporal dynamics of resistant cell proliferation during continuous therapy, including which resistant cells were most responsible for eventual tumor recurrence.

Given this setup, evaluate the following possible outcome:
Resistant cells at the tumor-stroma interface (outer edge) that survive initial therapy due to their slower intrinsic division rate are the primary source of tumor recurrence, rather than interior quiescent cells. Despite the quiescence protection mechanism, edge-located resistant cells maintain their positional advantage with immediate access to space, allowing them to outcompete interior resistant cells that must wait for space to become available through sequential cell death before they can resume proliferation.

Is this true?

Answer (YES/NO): NO